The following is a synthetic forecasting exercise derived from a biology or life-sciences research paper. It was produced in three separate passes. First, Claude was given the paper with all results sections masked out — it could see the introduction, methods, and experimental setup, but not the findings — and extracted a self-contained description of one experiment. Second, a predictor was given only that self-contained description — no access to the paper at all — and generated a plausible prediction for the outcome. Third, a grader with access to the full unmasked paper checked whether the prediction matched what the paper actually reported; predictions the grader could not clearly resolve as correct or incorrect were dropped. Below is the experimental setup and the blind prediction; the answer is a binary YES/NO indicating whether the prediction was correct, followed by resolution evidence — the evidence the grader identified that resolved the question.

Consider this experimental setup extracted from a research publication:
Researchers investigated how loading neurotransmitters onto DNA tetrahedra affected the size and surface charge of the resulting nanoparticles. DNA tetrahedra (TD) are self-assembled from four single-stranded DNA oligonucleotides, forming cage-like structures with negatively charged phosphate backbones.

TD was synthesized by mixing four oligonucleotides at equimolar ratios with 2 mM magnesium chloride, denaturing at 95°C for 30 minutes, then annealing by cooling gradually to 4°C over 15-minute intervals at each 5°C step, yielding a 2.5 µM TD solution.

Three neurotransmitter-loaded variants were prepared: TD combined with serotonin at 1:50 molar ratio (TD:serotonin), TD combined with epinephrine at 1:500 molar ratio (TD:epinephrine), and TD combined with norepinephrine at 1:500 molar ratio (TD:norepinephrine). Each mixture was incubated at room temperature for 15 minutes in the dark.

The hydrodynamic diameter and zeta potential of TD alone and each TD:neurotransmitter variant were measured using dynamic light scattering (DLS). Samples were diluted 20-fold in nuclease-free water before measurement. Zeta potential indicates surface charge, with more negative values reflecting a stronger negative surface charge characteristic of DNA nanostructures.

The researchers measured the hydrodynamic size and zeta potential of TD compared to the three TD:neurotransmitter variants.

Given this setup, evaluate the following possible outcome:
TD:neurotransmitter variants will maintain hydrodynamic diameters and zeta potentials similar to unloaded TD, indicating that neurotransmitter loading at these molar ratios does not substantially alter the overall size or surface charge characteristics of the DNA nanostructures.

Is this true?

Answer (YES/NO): NO